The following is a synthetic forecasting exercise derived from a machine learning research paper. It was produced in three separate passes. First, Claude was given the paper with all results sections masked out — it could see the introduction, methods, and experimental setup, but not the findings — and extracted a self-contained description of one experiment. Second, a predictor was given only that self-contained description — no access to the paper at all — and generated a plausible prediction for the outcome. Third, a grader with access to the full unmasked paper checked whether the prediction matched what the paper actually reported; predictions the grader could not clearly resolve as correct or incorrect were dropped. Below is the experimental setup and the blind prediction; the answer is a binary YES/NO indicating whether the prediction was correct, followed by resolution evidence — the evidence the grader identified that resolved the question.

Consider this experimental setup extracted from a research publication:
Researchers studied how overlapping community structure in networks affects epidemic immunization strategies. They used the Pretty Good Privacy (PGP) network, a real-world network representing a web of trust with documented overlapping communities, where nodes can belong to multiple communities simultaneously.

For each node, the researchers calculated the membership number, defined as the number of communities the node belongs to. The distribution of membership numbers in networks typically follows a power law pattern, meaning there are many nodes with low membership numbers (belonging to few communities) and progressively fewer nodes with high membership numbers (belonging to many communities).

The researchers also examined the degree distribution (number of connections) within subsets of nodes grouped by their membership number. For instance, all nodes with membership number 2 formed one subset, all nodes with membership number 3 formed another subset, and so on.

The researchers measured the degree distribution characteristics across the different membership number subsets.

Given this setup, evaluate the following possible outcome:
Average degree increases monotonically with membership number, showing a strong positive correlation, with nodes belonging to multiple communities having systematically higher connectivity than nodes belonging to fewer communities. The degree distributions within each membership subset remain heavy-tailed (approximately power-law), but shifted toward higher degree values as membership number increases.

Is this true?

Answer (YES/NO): NO